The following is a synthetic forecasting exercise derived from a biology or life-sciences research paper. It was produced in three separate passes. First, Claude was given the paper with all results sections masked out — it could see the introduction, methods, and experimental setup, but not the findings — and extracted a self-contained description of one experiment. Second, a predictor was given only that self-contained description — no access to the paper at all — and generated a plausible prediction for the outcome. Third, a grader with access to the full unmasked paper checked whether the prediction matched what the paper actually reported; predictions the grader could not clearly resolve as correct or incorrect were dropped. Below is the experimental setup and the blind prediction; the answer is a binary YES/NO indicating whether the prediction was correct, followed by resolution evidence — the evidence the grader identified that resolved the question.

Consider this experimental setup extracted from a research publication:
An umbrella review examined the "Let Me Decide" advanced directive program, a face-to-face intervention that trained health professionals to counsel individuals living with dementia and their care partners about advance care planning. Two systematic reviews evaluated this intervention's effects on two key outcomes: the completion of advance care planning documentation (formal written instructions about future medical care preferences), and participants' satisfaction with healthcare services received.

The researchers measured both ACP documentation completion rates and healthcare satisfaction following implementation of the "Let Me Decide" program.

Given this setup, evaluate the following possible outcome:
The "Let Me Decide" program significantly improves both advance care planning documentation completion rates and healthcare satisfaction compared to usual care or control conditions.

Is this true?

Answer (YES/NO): NO